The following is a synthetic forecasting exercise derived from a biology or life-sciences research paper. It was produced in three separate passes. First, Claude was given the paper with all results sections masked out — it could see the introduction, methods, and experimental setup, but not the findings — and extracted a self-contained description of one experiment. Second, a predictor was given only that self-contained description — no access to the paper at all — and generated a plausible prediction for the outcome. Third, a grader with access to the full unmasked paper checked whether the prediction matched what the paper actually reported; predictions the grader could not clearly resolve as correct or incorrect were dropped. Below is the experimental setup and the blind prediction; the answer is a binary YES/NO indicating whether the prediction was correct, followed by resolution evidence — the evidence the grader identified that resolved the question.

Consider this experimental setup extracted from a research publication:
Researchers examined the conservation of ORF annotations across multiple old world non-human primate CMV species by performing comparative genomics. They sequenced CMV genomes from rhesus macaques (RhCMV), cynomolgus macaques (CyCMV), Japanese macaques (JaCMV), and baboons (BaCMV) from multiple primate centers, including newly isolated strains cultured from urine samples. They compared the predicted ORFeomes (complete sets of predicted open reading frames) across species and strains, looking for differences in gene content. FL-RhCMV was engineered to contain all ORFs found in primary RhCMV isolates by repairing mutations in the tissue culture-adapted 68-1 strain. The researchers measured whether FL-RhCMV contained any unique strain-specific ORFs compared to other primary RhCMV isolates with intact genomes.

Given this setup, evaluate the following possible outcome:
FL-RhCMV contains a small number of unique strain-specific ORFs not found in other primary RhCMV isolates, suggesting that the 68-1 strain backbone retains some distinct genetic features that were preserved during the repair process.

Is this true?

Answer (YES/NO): NO